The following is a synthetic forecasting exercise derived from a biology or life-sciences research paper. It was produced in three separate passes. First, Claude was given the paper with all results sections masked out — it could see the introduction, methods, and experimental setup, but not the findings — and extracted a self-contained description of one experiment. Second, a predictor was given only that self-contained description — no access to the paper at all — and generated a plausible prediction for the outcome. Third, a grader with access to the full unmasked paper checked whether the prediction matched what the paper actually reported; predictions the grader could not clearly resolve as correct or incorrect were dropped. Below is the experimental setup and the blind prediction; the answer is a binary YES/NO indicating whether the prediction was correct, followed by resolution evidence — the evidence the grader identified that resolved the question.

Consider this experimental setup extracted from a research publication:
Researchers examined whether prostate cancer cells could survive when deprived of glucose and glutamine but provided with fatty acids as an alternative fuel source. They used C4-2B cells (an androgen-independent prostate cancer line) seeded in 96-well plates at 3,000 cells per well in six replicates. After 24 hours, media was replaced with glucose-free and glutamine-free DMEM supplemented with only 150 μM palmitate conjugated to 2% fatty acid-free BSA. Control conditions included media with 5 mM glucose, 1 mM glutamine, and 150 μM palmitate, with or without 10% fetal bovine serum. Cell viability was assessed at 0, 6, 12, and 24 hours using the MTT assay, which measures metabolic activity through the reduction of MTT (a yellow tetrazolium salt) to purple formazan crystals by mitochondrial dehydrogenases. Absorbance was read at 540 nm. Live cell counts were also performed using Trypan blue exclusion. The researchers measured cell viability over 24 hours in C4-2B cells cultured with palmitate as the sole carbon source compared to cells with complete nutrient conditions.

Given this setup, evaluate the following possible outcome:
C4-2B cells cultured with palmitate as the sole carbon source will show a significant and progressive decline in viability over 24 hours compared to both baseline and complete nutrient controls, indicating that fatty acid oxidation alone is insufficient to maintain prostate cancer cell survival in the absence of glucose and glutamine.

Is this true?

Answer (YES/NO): NO